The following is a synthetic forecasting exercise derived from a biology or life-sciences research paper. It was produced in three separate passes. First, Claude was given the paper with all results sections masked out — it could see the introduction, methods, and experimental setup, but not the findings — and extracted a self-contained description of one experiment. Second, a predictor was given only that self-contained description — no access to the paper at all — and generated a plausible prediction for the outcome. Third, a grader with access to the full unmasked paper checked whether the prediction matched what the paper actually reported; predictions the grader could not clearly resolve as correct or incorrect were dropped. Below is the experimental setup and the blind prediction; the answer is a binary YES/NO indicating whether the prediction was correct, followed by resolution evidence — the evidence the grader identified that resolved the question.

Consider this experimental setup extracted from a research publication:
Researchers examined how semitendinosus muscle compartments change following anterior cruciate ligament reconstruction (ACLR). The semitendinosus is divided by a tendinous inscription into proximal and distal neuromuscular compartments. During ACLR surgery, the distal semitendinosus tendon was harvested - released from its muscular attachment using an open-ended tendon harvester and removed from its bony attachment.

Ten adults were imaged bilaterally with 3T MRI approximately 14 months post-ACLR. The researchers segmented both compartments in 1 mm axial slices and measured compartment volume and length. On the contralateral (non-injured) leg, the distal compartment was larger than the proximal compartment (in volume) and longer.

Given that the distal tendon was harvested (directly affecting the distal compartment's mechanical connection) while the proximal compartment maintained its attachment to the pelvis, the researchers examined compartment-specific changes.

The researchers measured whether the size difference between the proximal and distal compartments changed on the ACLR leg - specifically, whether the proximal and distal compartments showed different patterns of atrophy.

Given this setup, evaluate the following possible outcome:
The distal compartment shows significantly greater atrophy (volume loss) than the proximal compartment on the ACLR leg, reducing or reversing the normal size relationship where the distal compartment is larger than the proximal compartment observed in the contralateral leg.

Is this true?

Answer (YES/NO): YES